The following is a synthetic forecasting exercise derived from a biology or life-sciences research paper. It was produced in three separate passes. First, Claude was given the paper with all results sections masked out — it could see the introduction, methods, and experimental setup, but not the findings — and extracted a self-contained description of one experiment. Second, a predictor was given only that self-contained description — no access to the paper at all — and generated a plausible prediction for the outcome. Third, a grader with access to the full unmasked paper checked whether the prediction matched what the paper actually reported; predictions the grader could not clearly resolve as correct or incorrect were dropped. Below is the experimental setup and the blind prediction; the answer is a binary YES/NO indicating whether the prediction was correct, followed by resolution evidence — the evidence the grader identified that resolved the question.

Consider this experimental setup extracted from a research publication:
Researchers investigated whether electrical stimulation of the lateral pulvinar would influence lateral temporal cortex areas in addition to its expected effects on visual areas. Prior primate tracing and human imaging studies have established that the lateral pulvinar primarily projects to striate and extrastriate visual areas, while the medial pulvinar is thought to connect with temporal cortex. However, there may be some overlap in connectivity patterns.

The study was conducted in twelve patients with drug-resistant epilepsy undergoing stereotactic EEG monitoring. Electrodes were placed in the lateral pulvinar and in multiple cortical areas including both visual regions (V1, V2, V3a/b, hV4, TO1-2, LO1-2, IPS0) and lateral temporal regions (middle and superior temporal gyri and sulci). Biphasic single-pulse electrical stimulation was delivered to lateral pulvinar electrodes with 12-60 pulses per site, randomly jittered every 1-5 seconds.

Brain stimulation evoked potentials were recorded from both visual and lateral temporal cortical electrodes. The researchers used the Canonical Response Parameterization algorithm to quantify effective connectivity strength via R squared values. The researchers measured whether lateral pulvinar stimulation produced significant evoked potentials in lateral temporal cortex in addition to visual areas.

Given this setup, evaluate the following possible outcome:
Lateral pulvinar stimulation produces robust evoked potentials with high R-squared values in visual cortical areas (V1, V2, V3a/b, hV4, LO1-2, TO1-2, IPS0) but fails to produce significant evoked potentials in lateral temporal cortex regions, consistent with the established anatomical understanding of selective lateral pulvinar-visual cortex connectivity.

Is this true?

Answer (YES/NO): NO